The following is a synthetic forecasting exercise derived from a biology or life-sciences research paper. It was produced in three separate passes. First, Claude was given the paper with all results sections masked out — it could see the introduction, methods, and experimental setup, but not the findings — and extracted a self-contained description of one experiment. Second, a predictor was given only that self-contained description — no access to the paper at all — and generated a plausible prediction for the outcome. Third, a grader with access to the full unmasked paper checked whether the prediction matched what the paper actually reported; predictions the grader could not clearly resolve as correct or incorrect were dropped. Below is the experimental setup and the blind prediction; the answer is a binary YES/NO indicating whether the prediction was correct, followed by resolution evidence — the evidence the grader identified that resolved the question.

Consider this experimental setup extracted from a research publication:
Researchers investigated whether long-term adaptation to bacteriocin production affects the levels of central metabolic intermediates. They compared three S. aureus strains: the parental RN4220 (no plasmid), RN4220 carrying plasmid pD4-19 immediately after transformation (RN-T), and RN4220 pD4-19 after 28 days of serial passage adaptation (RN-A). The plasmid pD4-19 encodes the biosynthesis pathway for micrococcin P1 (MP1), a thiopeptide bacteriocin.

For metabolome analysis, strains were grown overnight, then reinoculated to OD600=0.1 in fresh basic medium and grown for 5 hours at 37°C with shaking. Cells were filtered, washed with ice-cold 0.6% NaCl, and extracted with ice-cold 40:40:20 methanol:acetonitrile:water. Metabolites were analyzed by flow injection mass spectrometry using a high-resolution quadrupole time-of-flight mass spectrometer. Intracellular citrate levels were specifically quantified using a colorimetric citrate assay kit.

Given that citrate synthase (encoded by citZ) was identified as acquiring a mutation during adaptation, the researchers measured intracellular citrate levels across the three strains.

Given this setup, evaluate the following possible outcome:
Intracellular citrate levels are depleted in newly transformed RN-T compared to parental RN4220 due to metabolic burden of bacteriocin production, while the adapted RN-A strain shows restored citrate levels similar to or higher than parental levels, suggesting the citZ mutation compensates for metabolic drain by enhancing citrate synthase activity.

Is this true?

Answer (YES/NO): NO